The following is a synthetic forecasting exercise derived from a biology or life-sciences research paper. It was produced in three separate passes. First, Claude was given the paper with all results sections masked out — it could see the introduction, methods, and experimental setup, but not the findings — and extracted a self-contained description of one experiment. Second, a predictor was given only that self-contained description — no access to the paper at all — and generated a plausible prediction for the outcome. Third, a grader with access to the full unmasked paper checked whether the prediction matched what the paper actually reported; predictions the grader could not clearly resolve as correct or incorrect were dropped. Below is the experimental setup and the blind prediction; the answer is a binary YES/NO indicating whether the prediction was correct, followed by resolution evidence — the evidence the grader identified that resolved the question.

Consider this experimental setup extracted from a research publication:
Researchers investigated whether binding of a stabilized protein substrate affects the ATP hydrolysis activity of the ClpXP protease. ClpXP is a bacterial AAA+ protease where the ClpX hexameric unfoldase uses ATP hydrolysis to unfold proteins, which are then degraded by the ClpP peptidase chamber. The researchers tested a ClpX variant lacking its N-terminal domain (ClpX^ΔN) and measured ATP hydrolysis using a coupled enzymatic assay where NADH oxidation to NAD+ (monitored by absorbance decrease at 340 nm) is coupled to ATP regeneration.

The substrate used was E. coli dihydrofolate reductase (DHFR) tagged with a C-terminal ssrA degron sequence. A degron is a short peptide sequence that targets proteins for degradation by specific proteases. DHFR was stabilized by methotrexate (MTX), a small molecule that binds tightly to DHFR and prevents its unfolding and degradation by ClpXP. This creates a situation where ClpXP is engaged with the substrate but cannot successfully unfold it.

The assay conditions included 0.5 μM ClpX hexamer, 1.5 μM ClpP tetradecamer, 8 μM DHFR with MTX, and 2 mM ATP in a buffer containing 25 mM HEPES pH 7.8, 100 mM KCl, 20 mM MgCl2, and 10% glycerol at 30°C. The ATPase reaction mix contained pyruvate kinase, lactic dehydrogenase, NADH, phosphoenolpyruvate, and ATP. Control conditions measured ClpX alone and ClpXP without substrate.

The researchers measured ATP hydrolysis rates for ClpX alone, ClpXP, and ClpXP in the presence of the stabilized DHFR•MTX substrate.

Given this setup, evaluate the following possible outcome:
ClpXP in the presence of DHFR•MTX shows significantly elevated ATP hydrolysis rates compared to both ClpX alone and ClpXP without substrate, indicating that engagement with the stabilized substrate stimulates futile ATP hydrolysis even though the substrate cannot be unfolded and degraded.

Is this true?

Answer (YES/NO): NO